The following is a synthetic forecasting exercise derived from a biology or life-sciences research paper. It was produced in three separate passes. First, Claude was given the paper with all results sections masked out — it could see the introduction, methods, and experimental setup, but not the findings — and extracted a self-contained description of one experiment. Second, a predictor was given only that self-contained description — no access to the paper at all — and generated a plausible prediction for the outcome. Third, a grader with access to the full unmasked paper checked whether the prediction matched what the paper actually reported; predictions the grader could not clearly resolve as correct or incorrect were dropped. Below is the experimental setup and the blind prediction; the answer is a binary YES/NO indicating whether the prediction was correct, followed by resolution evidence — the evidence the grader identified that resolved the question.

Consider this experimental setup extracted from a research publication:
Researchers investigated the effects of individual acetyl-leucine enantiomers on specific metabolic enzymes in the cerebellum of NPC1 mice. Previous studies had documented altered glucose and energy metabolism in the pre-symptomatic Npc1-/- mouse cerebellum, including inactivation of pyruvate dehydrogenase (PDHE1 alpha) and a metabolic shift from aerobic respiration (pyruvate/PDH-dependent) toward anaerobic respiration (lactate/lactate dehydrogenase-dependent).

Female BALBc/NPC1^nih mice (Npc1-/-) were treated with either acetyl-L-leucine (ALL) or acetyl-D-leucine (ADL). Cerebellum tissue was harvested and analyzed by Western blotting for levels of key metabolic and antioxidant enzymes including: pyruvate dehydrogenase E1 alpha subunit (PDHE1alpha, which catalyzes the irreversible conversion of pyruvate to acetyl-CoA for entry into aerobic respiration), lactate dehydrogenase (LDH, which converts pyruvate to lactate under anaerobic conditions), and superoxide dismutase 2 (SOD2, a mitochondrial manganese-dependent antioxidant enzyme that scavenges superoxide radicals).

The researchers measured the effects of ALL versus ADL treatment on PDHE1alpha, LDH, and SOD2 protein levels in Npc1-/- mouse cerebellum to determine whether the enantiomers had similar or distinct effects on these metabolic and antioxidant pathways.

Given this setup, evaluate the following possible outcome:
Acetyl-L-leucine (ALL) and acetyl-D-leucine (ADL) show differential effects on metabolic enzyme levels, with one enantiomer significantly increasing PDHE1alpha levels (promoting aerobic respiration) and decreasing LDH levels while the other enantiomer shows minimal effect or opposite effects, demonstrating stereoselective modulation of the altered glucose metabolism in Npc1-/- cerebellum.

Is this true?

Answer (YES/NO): NO